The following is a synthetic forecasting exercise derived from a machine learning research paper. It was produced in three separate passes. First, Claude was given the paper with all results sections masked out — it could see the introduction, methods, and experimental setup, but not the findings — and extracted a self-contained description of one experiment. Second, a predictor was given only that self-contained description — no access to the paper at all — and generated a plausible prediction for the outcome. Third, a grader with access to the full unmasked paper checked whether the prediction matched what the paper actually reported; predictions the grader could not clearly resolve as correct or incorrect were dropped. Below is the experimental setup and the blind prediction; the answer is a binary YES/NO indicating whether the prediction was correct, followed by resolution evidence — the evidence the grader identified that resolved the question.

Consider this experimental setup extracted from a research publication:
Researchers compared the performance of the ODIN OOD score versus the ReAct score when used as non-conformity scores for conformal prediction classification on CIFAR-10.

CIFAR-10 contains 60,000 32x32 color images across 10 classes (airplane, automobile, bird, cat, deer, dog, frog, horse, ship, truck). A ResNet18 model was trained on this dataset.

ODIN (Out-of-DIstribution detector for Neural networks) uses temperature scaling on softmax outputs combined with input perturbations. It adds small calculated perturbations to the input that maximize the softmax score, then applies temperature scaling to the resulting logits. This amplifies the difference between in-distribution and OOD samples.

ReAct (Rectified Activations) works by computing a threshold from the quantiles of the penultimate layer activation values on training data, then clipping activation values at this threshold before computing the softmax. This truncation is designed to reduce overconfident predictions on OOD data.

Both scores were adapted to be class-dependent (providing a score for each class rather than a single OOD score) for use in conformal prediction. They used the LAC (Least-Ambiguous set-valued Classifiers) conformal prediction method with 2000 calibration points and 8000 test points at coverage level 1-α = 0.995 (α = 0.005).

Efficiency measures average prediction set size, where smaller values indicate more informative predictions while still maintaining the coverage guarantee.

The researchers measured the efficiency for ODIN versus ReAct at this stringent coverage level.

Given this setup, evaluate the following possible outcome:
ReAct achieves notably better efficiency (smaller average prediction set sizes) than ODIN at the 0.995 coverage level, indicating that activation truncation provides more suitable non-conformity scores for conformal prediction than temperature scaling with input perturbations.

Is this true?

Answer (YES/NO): YES